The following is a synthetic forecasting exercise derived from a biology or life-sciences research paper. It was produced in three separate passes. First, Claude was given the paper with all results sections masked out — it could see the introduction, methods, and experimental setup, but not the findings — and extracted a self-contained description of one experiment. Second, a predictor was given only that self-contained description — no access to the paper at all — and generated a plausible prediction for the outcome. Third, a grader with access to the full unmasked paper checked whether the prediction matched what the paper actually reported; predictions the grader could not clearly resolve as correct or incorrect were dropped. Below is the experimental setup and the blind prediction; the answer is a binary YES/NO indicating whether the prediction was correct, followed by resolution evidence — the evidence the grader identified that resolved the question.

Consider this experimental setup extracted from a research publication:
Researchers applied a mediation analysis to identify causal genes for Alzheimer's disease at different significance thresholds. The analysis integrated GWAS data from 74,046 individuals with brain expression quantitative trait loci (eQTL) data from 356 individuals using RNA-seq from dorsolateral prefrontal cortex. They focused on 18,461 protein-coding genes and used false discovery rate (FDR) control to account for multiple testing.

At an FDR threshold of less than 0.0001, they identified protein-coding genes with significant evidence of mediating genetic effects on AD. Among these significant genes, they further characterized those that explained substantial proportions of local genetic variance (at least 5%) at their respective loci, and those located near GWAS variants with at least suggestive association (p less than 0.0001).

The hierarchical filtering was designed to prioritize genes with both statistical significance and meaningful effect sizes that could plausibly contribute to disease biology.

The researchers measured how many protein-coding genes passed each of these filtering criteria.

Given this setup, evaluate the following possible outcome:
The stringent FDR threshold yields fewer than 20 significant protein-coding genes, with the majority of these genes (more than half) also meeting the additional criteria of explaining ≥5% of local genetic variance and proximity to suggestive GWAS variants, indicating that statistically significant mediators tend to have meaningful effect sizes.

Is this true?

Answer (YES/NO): NO